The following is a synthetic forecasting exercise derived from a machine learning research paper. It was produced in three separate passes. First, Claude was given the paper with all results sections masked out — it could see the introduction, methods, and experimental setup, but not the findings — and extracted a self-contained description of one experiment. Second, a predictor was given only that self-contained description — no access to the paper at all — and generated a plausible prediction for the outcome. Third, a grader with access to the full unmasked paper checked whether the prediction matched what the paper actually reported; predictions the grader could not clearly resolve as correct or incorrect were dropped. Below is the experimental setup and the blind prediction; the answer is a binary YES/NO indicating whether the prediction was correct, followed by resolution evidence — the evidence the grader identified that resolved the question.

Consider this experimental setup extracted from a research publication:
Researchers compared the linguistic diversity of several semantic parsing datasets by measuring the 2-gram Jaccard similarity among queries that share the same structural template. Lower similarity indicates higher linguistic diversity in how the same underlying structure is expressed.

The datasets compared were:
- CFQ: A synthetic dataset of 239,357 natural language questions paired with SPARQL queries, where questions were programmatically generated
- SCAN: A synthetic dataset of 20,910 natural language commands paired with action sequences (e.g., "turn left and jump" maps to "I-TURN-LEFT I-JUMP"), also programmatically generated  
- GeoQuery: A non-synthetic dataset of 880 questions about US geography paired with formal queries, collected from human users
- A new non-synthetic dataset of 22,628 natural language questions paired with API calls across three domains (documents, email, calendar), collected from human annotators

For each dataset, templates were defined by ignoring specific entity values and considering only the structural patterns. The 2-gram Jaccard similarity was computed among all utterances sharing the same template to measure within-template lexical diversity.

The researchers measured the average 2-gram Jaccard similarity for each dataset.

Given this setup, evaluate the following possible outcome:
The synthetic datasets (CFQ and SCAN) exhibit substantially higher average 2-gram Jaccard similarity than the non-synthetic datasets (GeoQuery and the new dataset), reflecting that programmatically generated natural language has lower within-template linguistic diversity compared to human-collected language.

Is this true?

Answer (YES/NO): NO